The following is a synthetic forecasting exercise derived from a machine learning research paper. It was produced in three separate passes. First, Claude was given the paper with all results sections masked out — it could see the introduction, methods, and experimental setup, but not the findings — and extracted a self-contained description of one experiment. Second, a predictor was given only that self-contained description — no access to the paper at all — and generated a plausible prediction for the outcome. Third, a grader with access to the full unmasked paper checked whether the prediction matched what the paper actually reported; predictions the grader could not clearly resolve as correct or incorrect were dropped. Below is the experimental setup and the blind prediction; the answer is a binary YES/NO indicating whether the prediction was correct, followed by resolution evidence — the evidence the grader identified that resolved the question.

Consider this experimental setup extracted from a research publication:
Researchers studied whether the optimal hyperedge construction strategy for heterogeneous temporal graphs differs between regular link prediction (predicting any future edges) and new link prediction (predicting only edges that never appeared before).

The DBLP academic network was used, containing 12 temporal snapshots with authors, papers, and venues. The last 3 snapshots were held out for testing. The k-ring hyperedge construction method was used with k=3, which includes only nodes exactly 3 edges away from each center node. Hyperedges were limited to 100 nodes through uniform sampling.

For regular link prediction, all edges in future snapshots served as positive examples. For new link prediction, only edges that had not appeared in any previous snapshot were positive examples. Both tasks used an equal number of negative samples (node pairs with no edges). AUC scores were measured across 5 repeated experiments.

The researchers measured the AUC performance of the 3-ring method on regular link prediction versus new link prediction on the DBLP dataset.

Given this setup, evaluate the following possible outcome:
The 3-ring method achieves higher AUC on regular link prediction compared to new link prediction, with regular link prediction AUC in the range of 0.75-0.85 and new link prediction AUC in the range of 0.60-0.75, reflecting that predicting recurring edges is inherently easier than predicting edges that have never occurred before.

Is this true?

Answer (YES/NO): NO